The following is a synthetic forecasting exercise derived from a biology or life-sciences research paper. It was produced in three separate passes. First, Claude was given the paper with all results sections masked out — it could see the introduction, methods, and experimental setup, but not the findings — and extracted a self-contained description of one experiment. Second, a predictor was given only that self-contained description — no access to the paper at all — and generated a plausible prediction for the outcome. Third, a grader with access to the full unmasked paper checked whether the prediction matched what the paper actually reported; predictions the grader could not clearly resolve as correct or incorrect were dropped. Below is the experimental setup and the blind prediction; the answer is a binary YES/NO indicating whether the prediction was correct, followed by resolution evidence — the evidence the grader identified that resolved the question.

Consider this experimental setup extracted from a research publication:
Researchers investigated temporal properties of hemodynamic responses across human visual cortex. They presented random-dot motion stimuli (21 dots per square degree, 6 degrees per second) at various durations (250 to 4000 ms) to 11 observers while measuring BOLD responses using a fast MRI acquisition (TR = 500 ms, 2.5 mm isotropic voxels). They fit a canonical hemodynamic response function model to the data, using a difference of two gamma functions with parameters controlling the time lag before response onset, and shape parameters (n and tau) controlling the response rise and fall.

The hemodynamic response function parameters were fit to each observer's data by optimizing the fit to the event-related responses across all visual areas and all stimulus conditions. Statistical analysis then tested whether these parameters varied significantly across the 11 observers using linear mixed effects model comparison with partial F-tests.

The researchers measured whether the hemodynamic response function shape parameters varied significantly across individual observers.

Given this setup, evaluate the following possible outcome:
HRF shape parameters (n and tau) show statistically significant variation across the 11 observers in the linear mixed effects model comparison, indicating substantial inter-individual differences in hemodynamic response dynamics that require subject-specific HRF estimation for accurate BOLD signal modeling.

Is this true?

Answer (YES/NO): YES